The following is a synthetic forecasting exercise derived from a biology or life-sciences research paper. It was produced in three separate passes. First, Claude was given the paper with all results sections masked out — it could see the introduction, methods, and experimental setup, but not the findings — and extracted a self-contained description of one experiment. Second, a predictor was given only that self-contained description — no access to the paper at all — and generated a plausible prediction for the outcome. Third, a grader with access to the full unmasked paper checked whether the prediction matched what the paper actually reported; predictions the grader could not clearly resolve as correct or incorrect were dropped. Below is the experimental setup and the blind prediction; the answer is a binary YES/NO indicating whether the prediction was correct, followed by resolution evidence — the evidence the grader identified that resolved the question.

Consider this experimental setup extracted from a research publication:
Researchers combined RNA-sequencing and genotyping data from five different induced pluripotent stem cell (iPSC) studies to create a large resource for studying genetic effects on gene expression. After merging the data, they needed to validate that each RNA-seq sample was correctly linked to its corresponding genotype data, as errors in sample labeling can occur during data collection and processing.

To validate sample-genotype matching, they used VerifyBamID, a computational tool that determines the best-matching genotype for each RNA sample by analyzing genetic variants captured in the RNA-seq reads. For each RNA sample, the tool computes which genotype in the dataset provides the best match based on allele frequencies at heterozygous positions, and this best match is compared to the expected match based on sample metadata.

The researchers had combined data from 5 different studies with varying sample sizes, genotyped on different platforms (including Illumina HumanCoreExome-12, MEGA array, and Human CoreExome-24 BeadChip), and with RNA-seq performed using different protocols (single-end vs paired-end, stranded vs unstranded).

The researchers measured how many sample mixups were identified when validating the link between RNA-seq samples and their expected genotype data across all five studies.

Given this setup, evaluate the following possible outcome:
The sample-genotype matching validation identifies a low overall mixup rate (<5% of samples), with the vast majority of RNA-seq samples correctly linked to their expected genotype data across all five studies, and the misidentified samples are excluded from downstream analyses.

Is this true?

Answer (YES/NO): NO